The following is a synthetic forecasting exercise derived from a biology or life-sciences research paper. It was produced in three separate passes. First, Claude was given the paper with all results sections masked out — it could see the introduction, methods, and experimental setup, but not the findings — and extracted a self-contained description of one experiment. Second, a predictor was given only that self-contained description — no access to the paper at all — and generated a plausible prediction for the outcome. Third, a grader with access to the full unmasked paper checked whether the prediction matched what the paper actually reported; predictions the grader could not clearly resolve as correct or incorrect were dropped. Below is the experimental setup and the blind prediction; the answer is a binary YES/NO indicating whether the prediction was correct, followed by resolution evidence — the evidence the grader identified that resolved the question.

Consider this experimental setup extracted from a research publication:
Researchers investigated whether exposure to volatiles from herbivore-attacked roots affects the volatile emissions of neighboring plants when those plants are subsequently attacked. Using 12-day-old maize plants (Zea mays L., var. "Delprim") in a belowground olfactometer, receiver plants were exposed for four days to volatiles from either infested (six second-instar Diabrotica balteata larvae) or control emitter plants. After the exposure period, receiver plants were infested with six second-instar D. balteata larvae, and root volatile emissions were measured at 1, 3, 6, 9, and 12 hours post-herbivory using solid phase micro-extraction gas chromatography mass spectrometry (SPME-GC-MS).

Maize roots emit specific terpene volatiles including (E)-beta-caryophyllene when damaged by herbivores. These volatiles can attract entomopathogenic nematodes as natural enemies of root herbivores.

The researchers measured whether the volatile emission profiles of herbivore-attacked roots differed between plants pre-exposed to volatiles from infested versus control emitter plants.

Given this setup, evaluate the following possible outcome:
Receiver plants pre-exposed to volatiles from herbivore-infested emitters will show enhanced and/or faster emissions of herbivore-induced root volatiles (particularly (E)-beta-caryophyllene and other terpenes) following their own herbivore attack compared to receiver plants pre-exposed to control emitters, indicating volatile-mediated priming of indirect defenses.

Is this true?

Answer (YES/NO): NO